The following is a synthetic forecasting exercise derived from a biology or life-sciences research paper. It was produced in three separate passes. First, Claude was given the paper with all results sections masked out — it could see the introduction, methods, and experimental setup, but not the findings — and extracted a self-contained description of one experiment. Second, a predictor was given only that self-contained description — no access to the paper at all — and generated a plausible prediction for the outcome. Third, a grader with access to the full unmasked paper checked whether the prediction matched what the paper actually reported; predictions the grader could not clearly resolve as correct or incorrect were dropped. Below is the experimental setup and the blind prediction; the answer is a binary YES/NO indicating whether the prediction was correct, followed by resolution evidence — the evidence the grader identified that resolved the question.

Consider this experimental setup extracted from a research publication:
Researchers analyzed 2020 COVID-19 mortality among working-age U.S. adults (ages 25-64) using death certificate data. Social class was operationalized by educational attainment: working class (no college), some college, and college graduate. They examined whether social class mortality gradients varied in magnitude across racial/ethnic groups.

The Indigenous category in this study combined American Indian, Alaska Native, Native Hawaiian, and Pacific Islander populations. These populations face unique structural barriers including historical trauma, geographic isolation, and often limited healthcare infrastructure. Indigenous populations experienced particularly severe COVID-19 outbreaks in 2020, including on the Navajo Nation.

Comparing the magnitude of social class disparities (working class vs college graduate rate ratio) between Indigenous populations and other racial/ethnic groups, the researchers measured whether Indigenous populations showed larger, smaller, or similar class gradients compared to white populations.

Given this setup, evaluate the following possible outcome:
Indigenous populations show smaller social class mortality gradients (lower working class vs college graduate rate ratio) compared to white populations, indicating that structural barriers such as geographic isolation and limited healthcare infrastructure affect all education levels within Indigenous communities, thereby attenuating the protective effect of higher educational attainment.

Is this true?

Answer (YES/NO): NO